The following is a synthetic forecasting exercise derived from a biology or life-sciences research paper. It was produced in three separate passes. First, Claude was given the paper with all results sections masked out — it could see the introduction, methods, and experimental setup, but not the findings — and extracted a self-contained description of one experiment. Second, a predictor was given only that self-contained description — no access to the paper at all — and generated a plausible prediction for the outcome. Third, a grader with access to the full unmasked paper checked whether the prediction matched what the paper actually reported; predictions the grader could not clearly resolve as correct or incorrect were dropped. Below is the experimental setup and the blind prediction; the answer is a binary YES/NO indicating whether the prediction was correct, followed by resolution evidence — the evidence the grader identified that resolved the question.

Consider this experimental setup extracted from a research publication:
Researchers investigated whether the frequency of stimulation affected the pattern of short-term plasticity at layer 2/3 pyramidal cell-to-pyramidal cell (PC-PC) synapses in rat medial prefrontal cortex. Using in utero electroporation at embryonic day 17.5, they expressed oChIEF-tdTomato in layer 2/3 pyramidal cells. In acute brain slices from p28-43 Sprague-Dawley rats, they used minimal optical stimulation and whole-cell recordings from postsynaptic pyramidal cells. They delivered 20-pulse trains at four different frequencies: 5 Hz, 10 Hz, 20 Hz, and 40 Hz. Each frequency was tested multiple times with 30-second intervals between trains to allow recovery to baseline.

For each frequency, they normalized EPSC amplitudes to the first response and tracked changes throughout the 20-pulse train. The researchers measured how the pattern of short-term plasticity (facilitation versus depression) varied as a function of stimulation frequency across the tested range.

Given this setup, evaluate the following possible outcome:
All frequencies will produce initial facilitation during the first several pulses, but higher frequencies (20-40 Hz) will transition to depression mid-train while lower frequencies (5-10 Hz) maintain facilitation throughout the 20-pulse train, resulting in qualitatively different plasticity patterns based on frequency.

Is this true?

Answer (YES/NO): NO